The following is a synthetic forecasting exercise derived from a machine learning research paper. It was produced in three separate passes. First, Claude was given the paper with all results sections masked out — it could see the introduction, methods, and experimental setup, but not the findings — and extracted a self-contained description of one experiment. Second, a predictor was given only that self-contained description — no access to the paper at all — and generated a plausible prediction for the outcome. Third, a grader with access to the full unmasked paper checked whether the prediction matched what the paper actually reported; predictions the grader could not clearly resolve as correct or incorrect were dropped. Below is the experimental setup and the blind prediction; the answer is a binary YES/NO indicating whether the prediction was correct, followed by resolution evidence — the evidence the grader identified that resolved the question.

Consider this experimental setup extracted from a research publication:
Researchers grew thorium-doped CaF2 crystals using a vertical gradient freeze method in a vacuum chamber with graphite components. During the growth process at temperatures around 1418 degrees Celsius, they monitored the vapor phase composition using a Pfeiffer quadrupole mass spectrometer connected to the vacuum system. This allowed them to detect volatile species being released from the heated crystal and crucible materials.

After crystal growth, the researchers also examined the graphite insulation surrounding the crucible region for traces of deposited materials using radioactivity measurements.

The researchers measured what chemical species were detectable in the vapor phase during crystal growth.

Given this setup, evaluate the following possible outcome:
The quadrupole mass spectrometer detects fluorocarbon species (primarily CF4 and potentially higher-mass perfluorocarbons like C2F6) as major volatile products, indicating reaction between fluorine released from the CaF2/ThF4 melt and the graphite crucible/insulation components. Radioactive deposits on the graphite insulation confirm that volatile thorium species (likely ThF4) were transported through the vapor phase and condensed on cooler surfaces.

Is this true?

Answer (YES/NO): NO